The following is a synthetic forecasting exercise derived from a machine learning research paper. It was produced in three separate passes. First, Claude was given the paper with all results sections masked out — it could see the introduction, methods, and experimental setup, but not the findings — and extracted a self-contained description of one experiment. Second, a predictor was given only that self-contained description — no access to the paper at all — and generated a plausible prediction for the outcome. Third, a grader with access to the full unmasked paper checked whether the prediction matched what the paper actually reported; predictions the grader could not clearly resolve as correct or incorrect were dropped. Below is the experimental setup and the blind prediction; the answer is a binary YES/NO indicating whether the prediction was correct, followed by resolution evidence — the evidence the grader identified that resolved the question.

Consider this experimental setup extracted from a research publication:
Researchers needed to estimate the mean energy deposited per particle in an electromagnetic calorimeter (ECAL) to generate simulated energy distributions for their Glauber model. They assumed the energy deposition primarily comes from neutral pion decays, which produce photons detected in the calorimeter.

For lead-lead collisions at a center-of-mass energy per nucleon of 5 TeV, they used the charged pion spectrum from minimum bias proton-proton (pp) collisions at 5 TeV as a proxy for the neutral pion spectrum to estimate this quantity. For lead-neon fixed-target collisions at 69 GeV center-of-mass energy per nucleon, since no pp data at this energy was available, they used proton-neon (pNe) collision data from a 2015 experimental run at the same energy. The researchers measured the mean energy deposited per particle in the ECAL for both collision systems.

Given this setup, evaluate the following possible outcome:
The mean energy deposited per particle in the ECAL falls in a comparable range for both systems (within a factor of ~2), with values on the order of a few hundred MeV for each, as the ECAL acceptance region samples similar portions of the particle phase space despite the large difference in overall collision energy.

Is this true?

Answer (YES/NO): NO